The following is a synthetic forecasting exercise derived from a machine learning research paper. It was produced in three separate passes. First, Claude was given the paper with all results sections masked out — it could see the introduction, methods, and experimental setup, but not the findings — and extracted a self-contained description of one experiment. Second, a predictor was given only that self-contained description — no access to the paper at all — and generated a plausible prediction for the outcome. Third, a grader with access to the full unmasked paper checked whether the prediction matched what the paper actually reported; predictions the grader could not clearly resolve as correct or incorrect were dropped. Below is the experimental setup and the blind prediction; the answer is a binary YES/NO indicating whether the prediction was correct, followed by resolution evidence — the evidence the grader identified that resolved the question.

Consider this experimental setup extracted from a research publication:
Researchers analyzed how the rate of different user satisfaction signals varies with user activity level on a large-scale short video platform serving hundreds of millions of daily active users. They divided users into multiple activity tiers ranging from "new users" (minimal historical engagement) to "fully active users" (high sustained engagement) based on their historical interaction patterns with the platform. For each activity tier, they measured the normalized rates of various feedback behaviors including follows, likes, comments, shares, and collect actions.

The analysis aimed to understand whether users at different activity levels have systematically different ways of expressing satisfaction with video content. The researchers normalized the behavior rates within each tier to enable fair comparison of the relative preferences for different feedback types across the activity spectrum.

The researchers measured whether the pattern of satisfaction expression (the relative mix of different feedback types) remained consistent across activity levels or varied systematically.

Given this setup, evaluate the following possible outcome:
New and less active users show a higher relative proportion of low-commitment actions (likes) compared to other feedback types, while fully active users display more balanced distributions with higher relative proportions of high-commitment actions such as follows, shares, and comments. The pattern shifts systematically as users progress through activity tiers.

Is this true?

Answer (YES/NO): NO